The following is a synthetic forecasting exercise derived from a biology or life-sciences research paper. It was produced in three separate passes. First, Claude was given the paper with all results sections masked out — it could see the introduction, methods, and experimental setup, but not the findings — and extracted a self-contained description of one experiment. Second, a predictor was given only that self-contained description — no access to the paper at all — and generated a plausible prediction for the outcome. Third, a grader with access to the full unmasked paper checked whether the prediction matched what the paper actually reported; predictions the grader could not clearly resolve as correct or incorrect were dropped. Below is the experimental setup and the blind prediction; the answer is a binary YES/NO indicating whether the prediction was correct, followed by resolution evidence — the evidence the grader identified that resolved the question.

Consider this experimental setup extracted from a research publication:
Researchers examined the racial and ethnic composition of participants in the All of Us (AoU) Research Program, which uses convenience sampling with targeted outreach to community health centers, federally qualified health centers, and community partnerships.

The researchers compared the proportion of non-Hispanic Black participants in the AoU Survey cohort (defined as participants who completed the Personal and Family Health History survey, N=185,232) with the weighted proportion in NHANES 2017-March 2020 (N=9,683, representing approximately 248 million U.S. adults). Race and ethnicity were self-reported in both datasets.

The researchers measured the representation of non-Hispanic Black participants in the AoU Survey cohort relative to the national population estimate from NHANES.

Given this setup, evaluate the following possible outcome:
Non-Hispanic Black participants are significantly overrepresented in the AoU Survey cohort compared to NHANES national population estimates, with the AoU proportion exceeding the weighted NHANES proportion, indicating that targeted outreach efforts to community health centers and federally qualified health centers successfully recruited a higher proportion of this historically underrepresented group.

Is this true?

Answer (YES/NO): NO